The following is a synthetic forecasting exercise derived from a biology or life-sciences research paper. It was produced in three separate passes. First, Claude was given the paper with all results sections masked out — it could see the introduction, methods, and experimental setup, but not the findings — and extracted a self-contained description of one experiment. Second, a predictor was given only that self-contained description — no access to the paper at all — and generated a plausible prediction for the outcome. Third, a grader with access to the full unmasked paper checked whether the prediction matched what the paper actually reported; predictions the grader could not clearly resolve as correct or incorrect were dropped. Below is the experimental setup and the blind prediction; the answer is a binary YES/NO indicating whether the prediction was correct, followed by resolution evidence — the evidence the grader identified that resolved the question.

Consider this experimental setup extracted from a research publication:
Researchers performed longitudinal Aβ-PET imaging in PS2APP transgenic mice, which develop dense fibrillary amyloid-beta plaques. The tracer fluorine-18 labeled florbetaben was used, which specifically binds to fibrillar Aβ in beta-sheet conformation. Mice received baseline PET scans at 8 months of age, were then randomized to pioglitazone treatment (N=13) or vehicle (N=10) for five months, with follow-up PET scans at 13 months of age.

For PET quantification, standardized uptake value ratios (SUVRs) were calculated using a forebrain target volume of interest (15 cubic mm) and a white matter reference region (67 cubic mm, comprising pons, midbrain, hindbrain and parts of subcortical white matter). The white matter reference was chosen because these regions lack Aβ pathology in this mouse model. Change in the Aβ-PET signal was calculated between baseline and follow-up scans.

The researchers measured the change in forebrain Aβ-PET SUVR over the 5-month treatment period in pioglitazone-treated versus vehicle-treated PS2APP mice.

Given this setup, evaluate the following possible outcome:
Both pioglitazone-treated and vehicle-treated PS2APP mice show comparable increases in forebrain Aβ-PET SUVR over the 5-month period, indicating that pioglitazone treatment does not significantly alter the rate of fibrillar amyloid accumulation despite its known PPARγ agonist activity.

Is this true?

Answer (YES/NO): NO